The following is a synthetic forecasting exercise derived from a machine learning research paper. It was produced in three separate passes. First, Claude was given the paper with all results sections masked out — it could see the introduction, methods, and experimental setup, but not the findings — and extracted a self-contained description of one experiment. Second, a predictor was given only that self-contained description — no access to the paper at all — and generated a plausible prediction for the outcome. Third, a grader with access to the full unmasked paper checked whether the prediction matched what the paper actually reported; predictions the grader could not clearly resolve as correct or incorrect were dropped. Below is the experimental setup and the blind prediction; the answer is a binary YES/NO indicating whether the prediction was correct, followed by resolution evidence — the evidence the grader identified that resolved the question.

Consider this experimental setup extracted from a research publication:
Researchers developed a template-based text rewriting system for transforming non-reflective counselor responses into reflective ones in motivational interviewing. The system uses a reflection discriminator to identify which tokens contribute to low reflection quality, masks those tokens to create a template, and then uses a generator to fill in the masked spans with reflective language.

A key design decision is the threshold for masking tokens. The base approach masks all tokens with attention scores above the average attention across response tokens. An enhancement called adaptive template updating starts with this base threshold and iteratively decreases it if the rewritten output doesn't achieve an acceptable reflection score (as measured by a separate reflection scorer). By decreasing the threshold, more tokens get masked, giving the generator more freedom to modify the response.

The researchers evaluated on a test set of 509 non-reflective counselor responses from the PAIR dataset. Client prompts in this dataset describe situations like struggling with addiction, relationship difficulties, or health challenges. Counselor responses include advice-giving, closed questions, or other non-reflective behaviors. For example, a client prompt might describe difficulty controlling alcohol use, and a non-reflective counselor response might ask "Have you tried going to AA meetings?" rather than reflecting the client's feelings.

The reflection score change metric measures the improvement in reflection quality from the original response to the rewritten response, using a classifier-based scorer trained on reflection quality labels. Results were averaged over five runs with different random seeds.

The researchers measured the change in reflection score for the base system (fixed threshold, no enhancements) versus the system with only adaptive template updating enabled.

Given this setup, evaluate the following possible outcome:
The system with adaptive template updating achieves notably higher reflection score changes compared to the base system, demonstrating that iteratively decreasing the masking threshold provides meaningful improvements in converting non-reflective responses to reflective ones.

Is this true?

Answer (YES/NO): YES